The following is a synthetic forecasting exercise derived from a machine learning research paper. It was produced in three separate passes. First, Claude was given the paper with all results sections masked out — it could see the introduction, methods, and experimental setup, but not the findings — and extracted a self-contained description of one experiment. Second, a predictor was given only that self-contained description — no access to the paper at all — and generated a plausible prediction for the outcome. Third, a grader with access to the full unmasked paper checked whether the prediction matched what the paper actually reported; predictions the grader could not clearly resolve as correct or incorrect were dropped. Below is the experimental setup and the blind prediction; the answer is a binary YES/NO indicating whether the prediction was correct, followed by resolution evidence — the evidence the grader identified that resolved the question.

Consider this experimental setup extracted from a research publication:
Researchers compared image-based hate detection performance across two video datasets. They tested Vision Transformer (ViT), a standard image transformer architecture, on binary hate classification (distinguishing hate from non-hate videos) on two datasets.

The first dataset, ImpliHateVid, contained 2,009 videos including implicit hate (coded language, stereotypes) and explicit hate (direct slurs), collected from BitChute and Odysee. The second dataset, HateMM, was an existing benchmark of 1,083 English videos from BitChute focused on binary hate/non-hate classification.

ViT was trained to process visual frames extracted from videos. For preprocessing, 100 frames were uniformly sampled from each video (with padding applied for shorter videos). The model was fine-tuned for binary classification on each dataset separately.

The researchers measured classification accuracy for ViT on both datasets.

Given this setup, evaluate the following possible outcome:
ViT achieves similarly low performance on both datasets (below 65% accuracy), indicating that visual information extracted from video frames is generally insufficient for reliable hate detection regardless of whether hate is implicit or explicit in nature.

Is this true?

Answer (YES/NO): NO